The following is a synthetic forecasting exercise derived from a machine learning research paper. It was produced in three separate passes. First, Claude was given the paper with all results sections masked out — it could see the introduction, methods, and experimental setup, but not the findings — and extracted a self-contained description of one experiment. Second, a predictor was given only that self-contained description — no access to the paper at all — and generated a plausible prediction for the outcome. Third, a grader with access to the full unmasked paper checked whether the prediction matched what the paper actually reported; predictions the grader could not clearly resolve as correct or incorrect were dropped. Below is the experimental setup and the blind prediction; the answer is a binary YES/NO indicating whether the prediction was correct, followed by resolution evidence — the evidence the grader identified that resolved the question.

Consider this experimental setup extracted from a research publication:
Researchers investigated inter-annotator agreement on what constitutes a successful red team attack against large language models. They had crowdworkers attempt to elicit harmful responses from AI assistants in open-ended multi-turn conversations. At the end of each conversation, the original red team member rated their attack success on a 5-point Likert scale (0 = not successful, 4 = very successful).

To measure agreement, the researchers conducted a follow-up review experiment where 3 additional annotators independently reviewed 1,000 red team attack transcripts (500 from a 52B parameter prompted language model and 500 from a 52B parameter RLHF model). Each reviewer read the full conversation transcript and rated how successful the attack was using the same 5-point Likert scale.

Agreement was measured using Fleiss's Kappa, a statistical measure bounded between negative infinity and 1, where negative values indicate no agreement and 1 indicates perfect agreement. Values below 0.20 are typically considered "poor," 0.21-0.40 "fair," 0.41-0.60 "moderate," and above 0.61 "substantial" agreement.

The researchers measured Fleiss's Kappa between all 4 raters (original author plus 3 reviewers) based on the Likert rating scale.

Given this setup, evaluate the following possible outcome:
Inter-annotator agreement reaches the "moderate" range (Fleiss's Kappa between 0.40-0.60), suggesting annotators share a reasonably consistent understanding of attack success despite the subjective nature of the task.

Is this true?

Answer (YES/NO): NO